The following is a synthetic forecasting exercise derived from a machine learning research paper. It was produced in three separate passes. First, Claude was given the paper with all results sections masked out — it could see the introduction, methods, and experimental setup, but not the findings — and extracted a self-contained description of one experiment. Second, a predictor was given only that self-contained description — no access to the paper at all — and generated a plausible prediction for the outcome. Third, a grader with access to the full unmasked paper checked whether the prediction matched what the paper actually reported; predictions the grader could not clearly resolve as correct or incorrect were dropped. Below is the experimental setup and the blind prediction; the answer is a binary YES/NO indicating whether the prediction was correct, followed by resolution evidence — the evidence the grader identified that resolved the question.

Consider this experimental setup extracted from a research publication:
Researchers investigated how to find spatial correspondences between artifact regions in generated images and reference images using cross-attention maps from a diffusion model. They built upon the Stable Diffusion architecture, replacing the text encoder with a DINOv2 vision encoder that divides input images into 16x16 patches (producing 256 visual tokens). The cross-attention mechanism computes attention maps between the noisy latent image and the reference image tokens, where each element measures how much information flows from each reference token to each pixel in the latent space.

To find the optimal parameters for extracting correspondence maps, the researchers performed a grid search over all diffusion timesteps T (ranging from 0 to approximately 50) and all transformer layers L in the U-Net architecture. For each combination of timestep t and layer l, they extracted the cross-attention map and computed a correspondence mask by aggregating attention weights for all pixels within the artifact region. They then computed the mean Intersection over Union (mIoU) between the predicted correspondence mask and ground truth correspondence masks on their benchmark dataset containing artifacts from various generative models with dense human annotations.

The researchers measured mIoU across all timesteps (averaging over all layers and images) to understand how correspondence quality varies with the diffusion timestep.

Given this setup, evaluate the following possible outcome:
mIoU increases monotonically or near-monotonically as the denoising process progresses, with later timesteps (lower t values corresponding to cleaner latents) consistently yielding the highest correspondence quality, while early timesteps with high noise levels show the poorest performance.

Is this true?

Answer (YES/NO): NO